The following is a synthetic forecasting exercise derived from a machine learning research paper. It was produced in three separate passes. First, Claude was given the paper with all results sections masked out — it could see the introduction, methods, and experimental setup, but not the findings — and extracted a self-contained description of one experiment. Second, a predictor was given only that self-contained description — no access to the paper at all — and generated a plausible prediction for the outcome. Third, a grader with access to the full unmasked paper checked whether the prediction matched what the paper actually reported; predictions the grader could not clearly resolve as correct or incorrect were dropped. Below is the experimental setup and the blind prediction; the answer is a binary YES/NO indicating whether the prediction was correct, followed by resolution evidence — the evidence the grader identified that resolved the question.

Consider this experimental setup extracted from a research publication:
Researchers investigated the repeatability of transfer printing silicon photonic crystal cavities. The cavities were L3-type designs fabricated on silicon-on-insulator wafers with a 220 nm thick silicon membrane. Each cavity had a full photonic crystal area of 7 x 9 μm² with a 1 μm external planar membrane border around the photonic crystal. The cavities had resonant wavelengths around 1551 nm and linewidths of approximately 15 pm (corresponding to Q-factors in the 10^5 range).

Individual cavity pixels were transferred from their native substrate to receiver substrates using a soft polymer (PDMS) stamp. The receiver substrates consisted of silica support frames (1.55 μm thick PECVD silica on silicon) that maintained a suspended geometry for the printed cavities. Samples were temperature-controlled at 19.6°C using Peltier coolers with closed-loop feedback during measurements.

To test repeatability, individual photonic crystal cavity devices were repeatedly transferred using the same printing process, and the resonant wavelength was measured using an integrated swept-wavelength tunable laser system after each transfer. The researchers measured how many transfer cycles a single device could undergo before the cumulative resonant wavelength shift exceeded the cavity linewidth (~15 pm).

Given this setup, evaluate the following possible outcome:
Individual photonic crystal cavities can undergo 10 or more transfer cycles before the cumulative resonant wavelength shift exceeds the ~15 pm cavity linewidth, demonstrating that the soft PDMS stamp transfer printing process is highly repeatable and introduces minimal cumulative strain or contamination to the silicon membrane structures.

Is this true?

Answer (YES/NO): NO